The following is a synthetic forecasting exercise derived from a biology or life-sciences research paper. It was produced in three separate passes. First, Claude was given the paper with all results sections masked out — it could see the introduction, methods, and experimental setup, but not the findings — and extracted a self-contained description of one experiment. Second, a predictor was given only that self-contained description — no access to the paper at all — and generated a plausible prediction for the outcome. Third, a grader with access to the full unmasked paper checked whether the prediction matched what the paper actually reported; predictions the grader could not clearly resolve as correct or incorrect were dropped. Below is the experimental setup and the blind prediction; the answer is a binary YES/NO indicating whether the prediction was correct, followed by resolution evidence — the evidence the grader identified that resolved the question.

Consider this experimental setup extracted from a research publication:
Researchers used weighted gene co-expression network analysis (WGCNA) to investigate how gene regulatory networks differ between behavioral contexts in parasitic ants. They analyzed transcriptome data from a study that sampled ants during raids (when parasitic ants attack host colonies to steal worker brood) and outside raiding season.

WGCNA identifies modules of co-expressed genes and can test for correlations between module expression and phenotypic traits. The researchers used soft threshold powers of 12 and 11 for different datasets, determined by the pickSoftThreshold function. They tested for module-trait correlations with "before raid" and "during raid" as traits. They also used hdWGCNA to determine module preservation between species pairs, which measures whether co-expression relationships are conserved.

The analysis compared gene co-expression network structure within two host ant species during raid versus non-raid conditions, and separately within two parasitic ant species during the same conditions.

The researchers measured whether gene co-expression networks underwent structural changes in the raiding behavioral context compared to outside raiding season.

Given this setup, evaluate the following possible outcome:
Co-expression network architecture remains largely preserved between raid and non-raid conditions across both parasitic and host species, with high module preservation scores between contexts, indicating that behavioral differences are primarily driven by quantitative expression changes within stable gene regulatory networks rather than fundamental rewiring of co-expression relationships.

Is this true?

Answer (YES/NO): NO